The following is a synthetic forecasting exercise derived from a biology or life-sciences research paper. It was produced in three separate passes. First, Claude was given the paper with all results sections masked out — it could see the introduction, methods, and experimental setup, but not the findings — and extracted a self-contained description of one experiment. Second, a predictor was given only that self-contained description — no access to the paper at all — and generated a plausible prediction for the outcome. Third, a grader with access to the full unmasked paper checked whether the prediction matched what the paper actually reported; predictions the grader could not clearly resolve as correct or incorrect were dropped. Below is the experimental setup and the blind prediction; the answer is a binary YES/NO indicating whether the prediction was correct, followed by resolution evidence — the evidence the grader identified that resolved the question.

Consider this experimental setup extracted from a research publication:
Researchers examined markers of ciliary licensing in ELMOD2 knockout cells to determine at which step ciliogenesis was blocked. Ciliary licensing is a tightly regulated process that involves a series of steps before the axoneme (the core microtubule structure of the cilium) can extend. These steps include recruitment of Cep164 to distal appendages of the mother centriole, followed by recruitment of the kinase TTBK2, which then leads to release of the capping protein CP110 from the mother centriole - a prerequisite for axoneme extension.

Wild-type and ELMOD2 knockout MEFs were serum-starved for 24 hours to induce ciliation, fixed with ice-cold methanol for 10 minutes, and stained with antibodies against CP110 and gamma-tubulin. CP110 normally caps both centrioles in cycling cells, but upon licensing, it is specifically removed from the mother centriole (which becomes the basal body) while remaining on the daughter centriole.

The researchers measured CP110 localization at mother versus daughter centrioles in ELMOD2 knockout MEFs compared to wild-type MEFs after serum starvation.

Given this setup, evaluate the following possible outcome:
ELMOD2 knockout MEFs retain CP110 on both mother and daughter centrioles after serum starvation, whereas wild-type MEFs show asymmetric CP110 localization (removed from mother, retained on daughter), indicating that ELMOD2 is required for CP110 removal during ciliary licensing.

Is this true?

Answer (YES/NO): NO